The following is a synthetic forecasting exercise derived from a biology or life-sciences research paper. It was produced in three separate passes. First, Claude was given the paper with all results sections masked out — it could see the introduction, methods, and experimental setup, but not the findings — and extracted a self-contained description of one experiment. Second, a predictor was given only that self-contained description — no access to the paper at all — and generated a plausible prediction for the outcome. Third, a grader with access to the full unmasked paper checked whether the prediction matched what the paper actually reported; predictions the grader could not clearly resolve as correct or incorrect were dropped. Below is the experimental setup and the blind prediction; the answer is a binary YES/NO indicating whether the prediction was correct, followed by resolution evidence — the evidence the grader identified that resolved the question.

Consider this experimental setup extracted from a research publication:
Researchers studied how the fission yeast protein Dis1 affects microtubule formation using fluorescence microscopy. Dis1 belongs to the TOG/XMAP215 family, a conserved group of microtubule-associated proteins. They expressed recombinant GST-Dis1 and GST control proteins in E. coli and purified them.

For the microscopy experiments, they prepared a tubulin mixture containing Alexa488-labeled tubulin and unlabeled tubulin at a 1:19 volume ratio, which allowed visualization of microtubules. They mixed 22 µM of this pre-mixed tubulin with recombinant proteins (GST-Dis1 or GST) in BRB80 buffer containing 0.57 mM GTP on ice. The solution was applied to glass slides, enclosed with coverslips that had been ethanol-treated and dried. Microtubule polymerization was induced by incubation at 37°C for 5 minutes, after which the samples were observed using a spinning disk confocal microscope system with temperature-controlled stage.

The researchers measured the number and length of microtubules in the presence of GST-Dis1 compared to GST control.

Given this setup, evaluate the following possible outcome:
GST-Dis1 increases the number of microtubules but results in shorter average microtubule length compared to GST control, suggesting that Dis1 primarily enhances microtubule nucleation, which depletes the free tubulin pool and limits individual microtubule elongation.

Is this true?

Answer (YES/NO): NO